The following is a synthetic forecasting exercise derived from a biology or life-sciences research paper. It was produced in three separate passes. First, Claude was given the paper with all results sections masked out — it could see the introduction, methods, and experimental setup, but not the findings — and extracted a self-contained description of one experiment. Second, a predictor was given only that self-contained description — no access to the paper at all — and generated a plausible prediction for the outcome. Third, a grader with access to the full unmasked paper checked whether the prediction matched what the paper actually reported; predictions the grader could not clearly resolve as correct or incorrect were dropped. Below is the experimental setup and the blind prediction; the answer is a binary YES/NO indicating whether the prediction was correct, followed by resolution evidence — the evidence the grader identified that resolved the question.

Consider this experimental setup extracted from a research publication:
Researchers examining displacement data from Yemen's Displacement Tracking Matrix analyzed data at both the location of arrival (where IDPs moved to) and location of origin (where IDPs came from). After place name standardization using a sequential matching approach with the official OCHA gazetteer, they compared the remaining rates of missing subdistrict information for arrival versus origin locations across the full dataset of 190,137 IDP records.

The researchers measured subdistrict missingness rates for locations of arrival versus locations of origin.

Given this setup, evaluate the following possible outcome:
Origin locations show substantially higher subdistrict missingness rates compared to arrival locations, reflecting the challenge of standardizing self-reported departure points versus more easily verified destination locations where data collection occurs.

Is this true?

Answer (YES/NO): YES